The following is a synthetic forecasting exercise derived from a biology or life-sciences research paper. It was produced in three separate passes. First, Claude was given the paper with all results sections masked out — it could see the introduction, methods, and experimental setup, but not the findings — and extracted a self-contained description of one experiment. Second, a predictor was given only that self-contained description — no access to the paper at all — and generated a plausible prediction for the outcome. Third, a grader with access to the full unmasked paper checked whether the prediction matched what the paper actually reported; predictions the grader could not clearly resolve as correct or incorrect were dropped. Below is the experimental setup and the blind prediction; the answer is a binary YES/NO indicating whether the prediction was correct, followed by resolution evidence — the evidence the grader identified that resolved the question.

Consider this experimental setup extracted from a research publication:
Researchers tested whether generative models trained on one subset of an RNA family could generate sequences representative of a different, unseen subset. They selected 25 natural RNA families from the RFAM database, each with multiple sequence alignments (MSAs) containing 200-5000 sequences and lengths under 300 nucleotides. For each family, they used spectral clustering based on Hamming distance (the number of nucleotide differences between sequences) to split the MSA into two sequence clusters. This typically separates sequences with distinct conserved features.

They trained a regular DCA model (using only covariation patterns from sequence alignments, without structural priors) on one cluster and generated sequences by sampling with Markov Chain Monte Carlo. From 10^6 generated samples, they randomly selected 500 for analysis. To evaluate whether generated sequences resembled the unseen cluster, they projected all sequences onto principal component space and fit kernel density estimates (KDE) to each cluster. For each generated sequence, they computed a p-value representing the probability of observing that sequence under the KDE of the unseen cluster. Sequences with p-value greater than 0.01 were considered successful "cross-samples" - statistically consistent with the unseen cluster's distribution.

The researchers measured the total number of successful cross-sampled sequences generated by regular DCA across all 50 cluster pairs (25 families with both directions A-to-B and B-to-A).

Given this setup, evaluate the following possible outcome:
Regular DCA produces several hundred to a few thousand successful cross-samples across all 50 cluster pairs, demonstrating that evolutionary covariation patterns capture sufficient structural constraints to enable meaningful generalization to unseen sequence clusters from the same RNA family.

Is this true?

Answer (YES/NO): NO